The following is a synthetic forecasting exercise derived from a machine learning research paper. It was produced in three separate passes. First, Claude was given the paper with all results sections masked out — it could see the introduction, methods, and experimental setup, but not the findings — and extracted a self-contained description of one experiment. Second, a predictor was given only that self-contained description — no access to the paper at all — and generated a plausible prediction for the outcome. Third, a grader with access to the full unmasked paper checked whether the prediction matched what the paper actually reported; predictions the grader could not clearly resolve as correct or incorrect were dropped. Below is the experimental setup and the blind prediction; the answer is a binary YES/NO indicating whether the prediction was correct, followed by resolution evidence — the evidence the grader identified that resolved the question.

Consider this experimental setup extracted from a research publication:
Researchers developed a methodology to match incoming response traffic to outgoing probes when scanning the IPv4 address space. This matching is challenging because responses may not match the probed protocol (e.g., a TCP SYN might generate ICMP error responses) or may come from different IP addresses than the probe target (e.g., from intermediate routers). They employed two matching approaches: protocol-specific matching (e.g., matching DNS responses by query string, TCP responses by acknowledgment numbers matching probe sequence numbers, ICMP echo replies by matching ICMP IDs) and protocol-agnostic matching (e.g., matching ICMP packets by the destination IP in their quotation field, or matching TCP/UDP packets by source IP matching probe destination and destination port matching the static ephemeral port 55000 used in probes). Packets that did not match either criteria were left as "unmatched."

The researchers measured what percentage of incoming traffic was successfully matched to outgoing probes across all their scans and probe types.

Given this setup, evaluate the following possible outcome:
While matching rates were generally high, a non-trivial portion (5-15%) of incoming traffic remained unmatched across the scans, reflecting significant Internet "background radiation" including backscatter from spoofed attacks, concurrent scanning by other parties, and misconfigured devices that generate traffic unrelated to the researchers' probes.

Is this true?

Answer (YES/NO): NO